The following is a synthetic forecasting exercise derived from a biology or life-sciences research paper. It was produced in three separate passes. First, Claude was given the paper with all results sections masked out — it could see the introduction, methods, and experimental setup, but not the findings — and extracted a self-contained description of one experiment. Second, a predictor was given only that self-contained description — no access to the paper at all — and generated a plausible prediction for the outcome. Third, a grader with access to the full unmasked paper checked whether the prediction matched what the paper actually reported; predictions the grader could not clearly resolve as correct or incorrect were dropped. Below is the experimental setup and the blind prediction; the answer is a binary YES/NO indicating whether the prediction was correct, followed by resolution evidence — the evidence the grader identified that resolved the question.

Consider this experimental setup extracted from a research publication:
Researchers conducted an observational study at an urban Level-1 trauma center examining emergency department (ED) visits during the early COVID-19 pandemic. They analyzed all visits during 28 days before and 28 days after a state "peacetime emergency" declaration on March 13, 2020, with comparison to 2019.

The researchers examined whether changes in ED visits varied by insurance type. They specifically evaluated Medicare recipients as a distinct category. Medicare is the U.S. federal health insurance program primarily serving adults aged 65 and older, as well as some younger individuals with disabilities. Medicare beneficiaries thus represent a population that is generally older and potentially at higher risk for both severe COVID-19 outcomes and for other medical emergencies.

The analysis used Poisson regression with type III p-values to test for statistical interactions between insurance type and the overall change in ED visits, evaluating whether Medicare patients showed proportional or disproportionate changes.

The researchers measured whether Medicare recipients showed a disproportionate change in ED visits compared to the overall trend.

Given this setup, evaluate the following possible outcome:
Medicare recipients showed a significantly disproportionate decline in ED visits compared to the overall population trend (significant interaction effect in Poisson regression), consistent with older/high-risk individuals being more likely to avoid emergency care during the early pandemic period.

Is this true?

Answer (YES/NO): YES